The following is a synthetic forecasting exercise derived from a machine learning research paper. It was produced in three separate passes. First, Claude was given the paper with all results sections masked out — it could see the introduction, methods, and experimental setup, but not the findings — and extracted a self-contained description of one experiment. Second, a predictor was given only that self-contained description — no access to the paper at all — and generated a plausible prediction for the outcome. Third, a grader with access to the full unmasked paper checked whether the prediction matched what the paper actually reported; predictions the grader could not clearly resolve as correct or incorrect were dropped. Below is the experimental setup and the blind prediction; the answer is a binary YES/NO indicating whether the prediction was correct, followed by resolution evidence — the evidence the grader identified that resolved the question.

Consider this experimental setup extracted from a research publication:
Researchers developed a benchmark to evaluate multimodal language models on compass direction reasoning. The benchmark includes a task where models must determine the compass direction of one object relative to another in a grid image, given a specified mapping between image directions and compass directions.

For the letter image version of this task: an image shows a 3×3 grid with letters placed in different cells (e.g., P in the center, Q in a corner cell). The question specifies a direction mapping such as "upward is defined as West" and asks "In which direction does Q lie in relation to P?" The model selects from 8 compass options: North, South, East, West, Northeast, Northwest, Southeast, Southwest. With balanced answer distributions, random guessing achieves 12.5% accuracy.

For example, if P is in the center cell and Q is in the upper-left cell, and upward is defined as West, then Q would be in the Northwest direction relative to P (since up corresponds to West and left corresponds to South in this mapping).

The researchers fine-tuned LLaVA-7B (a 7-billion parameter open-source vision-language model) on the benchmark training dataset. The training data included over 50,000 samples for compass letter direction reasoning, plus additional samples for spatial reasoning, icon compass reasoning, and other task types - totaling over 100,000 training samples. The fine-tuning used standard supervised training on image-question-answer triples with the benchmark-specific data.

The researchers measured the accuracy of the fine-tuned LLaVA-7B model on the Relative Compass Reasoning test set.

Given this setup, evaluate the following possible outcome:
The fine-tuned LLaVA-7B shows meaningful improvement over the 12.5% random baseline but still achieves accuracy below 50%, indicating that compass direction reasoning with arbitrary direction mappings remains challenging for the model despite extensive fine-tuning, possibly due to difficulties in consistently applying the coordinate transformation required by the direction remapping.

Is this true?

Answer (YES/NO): NO